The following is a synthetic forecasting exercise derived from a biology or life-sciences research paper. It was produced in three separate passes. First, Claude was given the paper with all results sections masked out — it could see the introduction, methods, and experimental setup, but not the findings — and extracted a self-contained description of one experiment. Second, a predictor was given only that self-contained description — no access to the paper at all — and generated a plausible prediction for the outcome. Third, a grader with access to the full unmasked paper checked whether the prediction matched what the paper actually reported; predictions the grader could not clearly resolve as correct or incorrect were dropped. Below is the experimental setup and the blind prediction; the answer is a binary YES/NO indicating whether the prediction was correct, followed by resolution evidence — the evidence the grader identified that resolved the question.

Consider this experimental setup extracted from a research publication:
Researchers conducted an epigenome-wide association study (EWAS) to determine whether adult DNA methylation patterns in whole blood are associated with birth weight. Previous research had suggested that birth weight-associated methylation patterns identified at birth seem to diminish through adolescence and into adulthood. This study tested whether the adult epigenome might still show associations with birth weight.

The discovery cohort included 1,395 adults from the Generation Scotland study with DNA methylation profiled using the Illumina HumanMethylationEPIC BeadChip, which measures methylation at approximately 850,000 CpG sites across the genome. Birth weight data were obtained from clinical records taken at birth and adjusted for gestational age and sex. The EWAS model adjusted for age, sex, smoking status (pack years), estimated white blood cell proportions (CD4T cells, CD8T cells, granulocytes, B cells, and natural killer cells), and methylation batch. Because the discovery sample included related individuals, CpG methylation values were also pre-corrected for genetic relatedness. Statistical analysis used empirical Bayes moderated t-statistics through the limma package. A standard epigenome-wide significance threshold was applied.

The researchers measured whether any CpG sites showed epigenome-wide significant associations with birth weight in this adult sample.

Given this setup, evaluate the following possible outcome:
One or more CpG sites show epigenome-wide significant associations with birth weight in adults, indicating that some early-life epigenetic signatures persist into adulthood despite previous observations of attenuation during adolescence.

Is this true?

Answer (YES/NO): YES